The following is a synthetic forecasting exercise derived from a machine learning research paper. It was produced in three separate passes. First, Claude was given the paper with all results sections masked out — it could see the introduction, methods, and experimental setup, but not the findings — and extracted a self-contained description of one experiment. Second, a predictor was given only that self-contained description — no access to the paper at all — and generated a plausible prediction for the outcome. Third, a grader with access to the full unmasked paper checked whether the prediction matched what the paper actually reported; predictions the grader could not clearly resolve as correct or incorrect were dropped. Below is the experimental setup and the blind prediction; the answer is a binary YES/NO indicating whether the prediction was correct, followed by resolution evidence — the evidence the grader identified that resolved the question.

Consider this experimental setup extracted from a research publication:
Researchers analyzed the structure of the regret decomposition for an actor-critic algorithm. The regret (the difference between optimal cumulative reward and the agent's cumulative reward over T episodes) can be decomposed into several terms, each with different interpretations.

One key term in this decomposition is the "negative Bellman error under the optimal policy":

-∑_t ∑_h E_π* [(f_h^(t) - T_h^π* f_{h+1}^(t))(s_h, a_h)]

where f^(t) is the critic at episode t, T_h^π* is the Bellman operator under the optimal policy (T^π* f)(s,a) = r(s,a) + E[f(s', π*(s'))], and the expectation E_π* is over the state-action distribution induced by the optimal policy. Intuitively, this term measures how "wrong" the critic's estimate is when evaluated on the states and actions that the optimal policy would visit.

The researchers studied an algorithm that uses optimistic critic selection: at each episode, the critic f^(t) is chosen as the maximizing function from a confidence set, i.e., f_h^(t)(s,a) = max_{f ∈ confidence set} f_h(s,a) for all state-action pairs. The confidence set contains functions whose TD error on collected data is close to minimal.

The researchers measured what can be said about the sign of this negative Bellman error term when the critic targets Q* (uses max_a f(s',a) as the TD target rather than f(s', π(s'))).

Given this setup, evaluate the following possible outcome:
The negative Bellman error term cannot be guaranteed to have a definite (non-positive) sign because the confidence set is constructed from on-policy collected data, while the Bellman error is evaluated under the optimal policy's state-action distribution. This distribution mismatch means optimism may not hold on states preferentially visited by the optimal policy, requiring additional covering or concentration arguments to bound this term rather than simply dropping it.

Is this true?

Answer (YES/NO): NO